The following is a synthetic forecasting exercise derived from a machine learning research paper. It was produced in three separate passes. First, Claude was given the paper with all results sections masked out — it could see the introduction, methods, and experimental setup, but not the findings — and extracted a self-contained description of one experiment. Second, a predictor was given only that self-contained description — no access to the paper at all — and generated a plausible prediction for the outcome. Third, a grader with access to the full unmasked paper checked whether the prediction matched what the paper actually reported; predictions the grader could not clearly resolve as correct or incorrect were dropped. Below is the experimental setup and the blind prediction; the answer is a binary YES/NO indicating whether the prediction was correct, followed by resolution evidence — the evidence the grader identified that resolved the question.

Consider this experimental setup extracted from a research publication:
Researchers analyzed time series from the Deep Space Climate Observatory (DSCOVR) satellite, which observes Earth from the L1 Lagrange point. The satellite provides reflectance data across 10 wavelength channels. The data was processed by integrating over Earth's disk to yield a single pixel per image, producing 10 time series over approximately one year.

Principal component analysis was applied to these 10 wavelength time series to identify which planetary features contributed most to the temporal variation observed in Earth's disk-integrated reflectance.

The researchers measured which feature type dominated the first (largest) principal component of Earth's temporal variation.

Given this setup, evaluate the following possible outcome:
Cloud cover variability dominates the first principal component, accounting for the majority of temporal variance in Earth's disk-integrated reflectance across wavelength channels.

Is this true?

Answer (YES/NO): YES